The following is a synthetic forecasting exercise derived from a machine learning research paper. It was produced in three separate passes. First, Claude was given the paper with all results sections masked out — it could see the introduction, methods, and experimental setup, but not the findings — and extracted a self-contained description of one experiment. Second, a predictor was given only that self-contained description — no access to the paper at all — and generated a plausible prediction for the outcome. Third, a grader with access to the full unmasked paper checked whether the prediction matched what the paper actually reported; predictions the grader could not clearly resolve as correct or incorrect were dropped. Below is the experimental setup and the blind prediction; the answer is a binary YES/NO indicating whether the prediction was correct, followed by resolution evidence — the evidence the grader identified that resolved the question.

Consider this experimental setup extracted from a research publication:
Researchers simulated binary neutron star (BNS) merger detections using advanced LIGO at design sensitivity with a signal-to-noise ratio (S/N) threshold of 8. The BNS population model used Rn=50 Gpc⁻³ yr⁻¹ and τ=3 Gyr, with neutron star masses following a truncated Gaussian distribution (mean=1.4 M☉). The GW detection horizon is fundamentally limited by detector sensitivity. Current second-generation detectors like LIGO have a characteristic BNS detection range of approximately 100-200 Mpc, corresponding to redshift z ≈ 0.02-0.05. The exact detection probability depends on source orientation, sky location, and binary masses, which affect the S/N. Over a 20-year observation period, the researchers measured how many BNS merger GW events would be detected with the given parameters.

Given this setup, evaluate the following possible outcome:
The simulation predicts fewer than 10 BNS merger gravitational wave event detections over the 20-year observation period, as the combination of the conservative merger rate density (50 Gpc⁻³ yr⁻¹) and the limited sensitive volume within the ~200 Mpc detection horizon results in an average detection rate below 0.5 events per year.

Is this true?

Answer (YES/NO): NO